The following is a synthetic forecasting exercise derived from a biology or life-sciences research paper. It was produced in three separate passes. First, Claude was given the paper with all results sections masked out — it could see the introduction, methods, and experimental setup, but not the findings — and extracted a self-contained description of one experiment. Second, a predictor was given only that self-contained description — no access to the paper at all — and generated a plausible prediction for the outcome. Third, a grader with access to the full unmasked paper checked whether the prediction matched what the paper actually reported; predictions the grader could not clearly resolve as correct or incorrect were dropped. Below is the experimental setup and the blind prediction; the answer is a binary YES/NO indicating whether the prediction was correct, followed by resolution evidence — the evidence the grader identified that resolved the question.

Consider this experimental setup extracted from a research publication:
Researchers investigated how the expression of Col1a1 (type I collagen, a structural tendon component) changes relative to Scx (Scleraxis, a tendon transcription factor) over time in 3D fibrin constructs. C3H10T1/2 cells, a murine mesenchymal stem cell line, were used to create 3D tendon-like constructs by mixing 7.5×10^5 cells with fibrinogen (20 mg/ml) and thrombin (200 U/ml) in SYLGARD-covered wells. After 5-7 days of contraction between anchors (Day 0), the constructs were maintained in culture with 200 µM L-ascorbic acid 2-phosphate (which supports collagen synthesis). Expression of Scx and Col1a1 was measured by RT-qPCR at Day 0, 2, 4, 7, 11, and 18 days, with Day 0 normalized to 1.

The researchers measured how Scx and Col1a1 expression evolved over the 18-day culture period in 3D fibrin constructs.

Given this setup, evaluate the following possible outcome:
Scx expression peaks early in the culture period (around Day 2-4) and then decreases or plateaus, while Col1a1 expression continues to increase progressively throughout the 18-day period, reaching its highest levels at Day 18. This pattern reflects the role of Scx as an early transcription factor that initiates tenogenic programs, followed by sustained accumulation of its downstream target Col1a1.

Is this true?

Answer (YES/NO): NO